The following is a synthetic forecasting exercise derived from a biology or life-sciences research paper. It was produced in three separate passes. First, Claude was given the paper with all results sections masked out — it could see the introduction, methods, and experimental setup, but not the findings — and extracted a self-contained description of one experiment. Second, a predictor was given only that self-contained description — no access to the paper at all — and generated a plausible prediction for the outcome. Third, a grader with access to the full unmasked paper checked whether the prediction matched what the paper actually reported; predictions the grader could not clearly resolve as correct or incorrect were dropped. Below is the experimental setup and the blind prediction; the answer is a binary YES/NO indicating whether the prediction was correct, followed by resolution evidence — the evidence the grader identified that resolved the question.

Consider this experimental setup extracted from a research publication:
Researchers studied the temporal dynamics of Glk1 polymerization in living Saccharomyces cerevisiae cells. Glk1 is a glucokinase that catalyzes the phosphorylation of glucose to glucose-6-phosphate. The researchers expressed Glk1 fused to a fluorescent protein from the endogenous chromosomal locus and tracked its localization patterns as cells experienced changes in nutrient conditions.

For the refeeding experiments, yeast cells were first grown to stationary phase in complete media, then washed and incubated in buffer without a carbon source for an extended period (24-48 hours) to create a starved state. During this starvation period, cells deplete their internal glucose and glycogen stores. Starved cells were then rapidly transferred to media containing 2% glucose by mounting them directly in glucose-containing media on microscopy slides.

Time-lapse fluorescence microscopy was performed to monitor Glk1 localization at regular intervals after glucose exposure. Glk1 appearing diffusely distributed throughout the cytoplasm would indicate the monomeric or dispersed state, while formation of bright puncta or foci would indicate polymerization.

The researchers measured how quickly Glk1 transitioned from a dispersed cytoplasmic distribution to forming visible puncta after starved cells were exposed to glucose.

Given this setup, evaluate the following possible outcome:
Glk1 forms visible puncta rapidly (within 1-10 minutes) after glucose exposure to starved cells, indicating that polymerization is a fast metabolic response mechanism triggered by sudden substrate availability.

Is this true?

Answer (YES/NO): NO